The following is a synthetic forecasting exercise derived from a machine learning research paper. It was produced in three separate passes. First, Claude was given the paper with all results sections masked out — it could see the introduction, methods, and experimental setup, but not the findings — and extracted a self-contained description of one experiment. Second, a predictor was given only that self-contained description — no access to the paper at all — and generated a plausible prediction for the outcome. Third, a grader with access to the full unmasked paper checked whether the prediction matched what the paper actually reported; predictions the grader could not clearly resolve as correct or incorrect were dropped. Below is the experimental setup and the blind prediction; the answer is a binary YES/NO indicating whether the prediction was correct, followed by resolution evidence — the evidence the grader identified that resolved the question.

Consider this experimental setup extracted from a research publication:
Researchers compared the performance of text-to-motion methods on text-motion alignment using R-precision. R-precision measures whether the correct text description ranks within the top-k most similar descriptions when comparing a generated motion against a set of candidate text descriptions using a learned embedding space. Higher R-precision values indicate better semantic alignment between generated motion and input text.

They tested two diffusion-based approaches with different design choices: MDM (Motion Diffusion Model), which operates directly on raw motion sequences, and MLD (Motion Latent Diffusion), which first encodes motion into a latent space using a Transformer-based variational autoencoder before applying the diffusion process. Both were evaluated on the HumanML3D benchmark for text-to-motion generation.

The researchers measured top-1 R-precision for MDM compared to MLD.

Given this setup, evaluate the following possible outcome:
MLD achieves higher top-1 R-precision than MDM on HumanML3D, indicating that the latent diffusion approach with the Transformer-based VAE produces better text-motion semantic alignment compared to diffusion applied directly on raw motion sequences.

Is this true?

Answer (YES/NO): YES